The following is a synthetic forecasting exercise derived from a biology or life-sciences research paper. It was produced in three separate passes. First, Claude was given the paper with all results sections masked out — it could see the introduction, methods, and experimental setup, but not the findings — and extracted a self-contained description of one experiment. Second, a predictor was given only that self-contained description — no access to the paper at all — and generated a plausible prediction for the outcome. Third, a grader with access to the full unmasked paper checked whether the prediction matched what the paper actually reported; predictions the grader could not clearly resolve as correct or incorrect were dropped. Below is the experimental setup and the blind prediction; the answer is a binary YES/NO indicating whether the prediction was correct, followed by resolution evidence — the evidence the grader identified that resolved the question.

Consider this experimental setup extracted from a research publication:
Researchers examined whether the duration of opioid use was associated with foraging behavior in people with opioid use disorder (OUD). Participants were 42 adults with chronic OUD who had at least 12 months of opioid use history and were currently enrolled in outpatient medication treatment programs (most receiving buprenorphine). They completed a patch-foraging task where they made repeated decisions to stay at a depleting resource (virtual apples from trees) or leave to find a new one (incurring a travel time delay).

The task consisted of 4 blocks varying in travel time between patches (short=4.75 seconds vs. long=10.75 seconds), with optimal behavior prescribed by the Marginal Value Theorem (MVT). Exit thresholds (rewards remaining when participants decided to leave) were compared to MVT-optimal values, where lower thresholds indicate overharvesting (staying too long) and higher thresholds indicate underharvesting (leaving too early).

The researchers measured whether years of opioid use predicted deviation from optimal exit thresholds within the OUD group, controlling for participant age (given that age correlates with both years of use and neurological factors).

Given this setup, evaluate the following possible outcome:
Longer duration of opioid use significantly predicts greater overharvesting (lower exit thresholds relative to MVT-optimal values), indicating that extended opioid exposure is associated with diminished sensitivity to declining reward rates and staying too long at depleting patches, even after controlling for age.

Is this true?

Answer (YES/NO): YES